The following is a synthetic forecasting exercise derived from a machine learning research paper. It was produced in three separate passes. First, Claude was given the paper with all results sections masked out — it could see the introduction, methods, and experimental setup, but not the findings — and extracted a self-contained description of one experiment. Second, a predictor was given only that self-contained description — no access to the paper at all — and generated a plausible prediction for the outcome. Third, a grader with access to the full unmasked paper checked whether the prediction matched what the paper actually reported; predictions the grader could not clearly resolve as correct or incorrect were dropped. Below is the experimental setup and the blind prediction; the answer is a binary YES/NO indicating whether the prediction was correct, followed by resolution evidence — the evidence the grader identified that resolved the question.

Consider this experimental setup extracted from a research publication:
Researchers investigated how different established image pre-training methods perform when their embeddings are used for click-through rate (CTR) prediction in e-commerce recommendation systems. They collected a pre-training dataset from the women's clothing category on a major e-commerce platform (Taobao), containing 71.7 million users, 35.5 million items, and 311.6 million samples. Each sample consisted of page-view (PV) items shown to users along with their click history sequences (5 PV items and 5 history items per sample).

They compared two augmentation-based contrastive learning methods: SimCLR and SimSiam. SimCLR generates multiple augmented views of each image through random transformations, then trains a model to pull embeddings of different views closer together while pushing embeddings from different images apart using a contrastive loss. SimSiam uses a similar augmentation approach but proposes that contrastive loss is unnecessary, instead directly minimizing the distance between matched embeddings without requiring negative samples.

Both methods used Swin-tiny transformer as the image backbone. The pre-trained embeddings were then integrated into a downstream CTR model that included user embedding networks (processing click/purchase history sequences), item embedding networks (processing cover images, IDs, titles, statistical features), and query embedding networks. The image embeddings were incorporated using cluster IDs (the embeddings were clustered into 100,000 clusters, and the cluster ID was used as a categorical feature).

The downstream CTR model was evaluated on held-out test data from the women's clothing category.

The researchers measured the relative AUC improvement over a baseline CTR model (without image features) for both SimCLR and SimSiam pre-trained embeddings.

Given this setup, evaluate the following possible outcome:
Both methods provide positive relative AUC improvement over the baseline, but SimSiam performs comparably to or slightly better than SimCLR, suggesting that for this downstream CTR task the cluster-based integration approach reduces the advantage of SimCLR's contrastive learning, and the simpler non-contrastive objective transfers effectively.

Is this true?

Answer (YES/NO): NO